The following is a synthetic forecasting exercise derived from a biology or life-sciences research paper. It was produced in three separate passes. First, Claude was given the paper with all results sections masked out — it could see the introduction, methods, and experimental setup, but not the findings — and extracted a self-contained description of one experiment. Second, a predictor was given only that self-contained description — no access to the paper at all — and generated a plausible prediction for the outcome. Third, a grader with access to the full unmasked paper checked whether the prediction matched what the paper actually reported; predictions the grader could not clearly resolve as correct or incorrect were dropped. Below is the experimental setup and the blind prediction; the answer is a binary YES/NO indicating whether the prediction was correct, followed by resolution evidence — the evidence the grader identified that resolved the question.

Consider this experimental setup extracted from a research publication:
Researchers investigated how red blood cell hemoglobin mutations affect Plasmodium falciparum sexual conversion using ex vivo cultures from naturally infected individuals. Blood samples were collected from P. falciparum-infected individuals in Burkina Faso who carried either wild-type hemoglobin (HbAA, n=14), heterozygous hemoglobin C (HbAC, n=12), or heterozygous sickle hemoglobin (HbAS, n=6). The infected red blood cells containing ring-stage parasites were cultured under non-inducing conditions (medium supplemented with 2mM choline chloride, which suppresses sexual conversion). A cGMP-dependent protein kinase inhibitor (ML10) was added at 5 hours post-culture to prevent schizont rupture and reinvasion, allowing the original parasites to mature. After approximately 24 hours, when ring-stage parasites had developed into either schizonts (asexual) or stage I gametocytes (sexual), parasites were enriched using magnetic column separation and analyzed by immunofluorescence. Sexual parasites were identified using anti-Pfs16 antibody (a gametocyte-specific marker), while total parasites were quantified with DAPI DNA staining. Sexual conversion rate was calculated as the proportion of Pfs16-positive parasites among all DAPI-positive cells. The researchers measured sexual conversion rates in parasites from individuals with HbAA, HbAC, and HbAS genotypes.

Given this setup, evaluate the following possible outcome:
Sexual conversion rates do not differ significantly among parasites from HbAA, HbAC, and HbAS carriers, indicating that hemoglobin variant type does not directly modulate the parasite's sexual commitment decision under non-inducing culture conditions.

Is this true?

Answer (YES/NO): NO